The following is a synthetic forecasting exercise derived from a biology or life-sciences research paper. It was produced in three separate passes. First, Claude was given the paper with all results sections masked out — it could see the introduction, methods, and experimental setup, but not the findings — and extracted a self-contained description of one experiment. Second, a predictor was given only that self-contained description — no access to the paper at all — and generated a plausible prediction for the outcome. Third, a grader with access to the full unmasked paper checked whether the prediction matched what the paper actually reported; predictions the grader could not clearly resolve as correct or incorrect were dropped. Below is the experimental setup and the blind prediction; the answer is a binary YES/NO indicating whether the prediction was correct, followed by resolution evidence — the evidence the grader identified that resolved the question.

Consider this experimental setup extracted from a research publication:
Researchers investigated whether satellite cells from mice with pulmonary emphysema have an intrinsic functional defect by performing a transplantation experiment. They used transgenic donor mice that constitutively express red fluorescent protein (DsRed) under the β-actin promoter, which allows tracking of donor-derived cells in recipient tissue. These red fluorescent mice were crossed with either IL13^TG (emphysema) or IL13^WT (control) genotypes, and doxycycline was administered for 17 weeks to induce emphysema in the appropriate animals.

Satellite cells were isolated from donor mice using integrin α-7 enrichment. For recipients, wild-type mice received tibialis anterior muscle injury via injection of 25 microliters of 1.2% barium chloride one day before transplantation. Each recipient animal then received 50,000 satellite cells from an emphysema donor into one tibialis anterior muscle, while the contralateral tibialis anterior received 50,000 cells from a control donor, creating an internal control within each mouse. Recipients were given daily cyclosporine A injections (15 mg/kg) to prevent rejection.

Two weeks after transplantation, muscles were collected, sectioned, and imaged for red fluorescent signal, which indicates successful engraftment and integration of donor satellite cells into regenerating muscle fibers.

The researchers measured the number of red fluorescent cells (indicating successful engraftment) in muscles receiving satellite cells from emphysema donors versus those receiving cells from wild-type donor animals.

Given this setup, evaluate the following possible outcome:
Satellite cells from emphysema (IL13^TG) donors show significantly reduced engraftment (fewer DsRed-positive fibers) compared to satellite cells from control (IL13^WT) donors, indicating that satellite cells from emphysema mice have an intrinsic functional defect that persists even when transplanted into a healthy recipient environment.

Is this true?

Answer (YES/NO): YES